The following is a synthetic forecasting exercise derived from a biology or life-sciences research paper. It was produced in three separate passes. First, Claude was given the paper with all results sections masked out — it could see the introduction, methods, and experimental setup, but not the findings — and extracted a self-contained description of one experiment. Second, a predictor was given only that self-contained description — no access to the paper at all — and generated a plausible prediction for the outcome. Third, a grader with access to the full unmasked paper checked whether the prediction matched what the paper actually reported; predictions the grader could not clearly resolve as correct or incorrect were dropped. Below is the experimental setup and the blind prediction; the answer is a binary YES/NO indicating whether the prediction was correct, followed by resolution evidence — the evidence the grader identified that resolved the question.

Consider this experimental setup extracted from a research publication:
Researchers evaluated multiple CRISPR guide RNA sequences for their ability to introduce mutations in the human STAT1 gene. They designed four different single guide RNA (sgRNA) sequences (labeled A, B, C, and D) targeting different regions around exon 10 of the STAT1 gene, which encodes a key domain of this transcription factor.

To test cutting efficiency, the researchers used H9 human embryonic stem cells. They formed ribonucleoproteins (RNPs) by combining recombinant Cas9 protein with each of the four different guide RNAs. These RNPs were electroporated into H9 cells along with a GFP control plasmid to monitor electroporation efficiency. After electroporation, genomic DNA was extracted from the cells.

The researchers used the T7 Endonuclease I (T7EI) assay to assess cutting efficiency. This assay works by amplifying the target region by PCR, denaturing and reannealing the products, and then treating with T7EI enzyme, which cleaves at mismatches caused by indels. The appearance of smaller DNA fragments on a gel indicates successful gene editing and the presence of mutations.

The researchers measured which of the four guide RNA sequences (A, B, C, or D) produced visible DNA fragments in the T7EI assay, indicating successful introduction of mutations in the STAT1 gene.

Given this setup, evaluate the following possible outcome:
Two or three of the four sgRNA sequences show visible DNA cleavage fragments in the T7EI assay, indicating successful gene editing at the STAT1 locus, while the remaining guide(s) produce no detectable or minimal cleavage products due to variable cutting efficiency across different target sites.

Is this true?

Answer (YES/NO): NO